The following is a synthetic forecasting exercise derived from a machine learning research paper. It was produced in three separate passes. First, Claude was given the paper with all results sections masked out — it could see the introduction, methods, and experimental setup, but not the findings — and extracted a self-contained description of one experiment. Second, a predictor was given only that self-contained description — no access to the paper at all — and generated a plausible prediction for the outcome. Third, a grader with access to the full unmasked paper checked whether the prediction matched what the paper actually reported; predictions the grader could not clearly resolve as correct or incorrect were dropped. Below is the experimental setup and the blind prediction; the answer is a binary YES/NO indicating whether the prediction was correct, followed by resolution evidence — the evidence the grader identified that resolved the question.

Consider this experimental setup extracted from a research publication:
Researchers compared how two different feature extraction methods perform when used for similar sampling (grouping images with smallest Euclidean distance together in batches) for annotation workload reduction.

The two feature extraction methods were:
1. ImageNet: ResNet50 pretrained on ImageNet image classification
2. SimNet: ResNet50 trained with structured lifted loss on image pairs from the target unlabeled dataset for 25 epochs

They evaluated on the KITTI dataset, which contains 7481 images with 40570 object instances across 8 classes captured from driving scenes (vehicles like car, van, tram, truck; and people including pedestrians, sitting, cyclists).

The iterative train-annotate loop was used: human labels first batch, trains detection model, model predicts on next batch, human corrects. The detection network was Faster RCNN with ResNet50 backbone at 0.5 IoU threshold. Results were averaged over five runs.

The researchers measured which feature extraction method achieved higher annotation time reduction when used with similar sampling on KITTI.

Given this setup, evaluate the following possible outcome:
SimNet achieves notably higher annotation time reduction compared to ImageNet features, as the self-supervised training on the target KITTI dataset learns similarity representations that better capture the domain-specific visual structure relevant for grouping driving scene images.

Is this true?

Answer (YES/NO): YES